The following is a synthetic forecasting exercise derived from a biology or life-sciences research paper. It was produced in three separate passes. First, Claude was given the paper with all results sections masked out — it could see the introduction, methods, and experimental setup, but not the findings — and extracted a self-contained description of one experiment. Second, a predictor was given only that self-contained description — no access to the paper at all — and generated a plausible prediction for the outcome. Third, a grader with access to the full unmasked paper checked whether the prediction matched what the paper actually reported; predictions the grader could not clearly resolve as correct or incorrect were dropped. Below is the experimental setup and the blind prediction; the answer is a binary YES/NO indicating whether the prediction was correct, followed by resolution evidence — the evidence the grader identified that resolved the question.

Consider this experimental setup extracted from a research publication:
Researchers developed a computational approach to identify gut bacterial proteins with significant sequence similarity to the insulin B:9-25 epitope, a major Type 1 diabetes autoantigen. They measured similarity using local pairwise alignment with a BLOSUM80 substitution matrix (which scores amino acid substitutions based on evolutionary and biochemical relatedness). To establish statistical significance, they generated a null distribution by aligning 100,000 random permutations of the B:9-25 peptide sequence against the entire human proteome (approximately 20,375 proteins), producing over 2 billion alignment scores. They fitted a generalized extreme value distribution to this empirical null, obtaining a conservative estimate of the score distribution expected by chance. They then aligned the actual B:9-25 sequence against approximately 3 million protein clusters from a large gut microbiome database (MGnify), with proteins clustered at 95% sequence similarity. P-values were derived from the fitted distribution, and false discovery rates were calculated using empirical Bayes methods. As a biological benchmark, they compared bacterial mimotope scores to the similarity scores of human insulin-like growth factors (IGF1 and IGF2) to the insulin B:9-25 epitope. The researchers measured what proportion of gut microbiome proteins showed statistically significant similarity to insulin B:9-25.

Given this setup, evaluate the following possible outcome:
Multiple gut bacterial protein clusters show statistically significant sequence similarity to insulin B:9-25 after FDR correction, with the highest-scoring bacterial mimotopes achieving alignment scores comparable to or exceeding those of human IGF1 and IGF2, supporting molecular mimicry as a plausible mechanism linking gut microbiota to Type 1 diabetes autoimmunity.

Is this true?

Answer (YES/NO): YES